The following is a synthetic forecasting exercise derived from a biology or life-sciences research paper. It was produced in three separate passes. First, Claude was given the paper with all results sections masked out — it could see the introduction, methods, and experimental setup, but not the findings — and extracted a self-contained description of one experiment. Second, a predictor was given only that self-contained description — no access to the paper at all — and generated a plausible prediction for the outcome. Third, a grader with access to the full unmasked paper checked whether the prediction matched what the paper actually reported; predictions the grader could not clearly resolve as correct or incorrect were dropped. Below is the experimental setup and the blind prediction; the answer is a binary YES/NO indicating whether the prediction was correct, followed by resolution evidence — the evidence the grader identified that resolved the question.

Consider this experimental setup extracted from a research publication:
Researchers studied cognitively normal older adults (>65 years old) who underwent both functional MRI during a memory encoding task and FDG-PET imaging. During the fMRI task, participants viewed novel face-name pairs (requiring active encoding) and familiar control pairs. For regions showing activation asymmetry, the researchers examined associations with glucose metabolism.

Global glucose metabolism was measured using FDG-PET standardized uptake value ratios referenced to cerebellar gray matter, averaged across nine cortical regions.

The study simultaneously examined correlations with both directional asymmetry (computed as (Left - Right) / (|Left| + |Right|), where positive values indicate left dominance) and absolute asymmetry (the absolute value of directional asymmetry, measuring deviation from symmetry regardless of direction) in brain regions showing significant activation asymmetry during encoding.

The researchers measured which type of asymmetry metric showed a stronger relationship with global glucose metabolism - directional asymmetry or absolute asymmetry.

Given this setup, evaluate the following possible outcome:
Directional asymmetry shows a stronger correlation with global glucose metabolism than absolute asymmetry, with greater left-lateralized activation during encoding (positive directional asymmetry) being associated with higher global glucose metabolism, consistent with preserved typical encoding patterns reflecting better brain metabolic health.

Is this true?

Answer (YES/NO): YES